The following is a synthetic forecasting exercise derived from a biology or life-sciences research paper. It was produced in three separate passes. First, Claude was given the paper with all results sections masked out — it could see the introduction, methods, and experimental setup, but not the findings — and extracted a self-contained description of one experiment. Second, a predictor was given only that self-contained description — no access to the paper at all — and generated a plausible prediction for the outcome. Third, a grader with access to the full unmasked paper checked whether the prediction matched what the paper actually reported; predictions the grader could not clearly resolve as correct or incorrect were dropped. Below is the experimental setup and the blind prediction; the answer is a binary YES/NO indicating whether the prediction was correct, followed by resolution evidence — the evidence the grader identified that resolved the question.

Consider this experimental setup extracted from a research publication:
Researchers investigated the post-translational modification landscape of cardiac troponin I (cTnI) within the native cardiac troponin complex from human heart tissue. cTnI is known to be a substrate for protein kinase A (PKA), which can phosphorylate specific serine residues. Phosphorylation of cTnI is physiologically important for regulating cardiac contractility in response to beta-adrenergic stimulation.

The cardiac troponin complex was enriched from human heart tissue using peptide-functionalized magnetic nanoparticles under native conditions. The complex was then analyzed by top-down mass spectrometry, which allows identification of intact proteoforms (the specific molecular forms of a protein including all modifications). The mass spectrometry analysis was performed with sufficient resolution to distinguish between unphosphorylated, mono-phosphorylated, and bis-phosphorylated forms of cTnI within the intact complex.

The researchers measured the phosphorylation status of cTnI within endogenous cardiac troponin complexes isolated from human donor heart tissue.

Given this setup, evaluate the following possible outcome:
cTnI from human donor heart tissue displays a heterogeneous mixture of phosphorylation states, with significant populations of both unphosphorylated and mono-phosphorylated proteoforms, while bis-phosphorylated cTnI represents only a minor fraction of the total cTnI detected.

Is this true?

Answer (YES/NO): NO